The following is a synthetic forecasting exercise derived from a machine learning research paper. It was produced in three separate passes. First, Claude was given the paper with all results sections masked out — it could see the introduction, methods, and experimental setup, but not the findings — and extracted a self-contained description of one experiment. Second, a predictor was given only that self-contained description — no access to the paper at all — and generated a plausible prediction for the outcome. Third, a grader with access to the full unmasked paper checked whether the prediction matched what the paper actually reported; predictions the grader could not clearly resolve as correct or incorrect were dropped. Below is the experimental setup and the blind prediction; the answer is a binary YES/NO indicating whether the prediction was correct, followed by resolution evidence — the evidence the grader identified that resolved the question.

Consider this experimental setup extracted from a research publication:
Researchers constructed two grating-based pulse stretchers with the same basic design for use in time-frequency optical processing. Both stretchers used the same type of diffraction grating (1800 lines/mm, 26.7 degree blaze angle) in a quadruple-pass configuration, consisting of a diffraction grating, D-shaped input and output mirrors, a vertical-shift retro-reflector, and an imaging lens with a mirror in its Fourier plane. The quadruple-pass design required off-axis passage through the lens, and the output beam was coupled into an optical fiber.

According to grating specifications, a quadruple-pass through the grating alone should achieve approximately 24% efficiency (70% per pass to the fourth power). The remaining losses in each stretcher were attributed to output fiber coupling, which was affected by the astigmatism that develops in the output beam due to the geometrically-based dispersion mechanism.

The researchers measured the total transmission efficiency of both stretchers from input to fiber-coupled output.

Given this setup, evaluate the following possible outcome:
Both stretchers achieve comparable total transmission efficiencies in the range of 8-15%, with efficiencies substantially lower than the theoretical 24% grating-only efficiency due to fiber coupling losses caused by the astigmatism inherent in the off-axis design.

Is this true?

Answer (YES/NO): YES